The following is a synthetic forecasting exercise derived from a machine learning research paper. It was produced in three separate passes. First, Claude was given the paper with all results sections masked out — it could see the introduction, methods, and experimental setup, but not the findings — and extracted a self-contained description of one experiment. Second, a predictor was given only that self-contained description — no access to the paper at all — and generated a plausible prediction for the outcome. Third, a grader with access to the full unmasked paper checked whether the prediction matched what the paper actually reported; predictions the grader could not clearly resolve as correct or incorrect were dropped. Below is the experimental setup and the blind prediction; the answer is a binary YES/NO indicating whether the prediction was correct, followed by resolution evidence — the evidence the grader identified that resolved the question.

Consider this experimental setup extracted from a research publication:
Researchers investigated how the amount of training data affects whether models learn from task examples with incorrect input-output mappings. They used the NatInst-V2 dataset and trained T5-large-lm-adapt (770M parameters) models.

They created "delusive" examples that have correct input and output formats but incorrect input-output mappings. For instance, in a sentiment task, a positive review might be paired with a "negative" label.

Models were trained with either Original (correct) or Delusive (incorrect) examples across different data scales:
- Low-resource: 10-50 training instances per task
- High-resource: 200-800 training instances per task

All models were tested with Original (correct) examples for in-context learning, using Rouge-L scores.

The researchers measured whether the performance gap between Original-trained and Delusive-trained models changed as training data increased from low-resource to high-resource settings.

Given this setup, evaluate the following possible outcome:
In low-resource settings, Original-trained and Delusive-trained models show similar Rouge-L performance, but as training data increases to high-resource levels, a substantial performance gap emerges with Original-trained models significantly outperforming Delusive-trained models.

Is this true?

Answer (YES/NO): NO